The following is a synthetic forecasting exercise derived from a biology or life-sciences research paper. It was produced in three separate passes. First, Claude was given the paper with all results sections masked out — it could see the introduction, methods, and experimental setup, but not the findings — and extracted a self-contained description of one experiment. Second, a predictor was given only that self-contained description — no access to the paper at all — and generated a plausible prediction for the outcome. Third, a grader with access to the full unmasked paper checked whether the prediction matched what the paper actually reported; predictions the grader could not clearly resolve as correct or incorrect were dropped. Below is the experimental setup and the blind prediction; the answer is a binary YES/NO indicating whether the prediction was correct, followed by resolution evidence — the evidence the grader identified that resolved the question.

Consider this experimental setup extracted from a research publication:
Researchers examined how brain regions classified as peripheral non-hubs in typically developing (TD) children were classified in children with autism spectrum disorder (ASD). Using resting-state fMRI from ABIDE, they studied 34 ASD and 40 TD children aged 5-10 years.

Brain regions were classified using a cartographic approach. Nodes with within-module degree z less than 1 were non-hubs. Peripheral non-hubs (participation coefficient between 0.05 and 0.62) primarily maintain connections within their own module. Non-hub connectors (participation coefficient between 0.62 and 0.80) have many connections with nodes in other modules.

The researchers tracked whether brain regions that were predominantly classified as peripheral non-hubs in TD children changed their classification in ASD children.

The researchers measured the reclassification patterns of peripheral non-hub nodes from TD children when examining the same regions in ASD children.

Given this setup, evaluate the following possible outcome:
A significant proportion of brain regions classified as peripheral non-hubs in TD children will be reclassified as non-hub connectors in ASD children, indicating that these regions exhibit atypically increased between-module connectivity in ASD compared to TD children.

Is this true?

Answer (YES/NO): YES